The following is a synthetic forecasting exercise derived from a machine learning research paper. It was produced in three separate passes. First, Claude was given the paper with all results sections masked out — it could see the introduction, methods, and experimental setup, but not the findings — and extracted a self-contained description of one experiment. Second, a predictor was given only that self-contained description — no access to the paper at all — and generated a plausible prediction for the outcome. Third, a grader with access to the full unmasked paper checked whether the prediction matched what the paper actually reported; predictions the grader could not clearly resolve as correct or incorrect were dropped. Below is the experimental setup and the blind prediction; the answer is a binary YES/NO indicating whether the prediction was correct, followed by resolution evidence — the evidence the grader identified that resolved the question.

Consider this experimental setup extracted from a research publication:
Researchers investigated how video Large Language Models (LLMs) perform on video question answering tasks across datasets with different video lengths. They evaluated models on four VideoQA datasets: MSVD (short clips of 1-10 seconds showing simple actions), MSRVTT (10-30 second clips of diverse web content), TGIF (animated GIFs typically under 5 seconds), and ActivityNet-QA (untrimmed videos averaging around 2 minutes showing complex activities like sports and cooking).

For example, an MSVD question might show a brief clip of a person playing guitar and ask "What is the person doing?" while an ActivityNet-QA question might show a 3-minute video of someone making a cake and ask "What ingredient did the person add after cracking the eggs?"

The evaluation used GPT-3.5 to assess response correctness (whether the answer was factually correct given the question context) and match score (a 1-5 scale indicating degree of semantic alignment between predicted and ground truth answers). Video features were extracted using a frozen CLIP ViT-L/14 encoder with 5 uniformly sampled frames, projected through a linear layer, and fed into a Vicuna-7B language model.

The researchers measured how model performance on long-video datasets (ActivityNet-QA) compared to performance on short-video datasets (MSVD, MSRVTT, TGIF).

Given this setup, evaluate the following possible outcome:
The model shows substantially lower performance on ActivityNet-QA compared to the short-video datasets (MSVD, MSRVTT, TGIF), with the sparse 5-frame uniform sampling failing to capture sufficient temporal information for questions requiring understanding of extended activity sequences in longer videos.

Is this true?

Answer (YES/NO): YES